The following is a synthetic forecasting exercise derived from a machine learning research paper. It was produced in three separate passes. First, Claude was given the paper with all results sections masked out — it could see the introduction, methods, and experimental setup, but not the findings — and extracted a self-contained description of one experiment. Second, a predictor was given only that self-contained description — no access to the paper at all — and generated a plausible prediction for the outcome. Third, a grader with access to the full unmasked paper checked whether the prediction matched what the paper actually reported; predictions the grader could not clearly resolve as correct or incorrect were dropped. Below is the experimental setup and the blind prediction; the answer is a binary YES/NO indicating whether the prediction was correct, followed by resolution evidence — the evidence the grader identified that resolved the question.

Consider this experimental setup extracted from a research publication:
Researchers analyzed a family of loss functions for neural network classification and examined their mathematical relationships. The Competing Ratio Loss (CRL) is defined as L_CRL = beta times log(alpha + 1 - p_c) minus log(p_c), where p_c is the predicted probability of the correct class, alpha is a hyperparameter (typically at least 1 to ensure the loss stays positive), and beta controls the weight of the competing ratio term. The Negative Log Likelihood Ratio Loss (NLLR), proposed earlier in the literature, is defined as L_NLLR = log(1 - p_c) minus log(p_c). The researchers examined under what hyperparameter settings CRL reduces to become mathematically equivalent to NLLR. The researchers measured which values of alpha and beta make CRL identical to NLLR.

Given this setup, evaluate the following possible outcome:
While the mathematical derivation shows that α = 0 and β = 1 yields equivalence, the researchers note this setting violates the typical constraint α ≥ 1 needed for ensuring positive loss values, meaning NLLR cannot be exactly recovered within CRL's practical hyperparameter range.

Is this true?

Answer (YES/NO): NO